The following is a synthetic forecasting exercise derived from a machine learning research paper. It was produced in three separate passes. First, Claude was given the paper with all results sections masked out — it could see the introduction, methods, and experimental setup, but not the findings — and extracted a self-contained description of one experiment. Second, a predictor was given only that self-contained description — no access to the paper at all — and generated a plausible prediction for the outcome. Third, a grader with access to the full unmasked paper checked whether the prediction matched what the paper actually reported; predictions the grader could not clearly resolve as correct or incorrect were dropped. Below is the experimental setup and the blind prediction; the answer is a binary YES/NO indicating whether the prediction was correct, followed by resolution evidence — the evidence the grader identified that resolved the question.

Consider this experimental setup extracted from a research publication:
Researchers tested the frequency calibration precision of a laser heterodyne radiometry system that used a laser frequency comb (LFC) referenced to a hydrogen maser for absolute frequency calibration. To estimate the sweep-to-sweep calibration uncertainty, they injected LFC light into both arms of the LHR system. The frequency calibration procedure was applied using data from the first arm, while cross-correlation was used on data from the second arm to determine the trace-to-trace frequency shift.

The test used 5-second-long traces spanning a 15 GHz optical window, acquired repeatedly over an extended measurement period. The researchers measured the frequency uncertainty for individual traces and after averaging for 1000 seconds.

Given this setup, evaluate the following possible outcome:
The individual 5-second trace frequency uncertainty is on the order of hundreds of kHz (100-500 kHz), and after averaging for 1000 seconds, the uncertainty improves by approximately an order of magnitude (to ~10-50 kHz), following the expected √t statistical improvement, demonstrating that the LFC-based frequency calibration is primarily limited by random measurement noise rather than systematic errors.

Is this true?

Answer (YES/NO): NO